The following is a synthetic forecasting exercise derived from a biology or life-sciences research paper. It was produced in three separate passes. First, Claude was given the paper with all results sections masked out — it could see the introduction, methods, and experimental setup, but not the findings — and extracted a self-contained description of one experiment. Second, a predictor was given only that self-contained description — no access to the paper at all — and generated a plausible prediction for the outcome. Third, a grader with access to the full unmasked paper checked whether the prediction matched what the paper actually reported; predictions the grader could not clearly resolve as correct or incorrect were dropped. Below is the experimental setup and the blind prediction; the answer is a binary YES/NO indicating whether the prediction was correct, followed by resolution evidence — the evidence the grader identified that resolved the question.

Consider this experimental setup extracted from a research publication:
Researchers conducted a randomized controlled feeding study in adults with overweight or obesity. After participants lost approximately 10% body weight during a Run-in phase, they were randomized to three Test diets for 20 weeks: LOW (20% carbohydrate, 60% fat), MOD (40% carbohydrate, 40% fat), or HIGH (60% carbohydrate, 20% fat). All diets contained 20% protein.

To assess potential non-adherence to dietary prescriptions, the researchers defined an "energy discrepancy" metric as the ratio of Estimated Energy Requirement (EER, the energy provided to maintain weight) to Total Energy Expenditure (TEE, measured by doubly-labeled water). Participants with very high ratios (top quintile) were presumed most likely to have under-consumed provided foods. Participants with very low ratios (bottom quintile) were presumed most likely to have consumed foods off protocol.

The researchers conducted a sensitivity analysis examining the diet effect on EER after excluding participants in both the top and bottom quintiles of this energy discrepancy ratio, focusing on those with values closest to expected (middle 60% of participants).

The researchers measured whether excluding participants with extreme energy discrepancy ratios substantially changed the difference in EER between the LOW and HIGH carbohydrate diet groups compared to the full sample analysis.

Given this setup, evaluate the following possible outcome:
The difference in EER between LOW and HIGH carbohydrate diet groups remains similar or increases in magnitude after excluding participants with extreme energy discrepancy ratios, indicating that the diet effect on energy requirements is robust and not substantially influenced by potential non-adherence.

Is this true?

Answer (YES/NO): YES